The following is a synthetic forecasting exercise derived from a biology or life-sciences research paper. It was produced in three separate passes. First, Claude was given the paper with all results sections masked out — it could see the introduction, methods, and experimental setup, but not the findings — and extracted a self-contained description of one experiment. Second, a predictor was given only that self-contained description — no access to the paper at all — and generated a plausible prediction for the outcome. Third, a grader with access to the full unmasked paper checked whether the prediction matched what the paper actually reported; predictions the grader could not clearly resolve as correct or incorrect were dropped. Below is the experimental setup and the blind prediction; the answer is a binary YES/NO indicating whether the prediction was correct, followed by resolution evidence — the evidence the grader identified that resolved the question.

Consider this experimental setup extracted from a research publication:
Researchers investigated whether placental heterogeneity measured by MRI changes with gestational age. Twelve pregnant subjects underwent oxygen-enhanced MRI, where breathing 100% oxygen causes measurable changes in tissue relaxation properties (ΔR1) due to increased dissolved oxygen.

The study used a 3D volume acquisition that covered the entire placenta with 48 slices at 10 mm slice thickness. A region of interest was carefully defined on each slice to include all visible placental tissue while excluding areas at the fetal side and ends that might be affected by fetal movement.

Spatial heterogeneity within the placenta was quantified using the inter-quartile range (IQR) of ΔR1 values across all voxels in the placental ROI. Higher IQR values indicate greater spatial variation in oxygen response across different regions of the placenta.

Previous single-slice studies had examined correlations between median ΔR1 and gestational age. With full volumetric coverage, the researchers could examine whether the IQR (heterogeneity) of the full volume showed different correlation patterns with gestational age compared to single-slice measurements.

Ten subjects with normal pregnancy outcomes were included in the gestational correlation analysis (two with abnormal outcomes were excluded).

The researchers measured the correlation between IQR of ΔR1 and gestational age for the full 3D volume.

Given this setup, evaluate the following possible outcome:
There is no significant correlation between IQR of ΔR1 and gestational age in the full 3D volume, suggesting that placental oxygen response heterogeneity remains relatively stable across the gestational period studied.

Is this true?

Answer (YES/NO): NO